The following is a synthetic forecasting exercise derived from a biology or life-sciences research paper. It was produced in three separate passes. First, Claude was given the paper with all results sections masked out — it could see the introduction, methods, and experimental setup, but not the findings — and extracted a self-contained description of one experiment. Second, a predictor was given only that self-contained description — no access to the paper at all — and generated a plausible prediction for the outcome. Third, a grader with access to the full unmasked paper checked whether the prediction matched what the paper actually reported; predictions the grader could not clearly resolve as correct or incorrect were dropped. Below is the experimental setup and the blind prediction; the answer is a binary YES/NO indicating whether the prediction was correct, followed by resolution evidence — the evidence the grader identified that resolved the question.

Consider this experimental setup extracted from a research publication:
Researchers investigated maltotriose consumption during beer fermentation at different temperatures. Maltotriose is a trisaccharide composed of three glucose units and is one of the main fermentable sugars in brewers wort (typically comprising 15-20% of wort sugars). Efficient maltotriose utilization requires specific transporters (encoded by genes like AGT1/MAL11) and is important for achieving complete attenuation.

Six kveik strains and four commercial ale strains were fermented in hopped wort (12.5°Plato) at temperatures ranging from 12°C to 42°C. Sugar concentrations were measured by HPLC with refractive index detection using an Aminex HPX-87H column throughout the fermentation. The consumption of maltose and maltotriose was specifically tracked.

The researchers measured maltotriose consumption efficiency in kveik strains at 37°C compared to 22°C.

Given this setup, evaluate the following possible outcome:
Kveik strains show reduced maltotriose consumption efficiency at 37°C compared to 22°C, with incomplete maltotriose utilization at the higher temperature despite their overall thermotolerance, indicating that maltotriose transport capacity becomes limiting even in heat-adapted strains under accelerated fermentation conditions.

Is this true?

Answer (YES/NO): NO